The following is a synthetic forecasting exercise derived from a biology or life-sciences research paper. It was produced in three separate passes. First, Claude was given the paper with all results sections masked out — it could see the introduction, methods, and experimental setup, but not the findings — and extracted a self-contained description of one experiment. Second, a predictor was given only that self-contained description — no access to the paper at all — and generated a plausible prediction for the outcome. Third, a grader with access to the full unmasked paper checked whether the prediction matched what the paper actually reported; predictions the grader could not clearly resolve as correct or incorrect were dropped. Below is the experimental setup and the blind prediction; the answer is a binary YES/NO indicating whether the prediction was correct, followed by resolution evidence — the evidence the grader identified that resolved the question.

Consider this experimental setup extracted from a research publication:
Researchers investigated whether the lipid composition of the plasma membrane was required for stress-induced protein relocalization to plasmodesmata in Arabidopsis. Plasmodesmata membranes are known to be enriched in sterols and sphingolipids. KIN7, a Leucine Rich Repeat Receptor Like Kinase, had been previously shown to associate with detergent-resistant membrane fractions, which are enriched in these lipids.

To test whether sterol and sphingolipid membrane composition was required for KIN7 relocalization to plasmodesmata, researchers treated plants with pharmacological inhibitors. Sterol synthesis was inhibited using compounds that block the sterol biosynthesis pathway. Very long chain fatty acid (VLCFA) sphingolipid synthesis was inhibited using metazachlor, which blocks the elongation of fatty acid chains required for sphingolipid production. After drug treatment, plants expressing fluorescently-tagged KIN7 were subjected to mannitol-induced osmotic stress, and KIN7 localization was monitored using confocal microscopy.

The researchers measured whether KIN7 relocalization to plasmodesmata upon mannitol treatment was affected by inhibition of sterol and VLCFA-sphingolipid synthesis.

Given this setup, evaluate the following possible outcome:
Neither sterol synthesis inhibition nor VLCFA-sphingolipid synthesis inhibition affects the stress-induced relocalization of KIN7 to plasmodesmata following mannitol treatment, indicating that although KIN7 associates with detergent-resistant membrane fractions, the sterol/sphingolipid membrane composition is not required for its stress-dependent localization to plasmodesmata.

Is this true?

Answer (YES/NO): YES